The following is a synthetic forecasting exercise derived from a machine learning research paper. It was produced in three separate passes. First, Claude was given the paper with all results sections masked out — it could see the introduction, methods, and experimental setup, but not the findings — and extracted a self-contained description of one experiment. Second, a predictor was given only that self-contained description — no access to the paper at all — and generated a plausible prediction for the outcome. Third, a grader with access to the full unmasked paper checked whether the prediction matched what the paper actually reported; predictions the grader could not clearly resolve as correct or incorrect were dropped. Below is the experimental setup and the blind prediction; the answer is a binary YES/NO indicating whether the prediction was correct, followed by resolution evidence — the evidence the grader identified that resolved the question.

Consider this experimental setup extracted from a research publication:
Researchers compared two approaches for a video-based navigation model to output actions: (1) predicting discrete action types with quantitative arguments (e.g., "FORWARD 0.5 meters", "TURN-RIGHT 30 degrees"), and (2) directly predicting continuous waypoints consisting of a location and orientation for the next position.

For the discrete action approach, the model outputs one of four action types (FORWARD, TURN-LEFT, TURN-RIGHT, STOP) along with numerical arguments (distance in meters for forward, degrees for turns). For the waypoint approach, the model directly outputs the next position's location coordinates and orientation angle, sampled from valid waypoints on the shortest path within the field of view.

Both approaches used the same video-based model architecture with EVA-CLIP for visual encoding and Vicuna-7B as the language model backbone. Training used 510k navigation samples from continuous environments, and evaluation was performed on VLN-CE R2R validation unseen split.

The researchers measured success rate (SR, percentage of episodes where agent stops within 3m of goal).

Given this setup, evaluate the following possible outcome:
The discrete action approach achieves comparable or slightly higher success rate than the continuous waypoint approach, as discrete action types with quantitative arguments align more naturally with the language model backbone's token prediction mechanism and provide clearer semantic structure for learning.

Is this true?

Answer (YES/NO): NO